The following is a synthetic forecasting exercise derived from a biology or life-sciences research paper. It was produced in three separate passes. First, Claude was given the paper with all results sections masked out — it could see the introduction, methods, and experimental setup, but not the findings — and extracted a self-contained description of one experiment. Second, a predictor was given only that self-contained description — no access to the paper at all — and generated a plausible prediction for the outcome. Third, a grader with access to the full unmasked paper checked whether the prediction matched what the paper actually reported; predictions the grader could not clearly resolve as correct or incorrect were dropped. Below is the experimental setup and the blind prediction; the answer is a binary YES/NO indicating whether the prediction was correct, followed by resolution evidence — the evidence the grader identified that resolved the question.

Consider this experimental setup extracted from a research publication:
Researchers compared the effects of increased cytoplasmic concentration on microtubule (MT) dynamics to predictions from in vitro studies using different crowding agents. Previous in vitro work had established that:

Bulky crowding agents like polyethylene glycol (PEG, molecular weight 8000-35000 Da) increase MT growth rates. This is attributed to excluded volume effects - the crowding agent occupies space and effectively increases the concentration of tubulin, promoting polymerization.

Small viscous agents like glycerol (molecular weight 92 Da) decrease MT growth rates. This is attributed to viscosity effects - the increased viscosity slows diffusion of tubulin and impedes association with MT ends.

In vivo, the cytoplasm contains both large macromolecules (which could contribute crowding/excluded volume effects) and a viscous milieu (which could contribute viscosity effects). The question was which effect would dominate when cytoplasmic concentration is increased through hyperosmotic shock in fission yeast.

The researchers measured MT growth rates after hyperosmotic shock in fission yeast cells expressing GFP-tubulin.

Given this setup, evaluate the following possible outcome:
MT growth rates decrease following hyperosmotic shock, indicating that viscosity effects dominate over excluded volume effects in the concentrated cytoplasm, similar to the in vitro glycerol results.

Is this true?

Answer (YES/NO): YES